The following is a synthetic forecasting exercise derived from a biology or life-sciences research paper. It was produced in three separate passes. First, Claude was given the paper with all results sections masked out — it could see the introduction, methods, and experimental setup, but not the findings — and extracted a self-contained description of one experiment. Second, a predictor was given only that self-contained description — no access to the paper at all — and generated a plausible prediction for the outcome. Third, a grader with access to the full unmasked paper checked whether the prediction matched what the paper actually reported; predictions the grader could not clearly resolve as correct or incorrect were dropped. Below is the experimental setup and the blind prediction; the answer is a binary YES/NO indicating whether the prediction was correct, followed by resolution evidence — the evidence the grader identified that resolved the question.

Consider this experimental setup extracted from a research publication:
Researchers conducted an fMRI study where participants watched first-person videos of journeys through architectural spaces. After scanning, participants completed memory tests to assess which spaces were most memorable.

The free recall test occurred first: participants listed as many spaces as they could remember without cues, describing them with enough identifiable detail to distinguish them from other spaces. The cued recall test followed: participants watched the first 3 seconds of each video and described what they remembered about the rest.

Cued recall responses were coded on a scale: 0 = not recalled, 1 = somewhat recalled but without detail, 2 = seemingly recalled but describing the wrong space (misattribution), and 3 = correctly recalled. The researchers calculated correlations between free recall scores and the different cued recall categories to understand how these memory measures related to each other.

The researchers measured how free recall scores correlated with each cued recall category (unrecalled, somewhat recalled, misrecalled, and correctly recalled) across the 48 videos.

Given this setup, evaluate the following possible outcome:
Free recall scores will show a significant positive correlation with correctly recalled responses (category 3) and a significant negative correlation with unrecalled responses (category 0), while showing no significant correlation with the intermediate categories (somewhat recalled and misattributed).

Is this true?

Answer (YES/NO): NO